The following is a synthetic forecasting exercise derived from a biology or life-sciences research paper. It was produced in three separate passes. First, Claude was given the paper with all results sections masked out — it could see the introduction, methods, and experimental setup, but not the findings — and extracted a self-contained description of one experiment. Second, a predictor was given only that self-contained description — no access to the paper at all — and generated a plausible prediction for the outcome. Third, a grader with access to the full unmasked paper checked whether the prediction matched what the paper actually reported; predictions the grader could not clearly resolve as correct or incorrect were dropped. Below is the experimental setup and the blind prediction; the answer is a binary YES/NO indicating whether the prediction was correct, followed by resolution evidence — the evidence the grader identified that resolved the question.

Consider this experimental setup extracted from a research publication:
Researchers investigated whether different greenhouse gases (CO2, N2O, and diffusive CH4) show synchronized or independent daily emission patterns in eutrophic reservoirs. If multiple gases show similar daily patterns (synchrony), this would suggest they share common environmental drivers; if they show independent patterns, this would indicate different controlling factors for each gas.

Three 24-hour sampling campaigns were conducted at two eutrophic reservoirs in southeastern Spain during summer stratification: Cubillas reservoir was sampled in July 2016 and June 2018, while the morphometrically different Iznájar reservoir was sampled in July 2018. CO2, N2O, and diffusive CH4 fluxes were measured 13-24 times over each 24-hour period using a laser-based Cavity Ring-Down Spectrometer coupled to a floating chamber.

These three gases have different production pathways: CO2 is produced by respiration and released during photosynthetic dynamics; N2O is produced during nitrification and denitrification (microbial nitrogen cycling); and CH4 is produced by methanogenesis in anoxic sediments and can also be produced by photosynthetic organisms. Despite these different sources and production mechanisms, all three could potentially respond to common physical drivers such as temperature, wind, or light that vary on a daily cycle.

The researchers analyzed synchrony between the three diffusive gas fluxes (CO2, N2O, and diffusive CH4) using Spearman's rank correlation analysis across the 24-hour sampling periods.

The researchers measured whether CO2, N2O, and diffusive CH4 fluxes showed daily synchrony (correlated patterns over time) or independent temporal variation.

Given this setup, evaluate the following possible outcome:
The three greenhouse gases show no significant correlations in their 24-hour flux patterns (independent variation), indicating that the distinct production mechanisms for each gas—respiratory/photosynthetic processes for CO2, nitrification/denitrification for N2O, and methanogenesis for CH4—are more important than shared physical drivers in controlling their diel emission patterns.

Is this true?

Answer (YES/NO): NO